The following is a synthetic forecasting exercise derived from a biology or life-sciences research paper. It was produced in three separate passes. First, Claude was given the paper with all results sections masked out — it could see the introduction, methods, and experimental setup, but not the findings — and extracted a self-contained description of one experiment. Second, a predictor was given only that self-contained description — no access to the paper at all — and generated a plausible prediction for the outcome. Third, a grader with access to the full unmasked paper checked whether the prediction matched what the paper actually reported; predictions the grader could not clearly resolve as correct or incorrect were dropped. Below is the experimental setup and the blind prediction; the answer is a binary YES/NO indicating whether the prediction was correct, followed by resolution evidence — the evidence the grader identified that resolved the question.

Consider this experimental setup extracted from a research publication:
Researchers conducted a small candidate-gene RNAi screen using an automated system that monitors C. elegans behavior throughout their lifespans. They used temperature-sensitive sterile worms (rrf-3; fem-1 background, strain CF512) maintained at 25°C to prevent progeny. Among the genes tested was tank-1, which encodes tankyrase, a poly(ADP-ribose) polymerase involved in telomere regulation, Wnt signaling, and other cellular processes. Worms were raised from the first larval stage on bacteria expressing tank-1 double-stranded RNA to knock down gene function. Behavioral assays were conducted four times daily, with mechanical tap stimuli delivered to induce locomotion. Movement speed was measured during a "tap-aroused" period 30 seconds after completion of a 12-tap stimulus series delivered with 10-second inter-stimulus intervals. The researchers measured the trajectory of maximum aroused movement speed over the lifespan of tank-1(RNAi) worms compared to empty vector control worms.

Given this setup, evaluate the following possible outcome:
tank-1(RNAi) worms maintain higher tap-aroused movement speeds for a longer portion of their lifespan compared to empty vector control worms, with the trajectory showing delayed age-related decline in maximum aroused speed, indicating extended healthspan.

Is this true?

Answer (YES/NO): YES